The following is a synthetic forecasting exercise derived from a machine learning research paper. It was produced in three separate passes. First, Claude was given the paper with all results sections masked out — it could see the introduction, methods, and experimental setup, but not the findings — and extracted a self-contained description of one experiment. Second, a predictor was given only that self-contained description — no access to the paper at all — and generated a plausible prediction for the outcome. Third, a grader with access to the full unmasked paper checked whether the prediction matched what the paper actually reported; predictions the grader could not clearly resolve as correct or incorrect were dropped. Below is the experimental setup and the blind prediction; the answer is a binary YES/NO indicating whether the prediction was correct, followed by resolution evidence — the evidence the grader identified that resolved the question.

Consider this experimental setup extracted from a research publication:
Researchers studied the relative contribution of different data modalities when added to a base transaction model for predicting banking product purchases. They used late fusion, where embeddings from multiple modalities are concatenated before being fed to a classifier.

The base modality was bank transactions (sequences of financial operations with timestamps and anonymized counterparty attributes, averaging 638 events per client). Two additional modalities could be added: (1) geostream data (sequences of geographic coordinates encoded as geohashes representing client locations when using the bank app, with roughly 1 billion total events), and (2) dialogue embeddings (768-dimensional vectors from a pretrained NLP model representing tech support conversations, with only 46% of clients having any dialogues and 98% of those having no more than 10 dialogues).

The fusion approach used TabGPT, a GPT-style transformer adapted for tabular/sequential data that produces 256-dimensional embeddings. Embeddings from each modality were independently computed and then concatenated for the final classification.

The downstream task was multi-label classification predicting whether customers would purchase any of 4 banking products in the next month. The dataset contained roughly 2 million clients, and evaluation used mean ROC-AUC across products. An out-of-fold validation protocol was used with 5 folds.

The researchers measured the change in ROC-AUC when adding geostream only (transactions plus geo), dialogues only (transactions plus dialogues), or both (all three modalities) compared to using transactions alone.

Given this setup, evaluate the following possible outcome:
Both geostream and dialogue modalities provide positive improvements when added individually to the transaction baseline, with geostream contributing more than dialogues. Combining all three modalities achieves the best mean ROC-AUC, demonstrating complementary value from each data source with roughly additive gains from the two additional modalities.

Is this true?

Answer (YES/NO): NO